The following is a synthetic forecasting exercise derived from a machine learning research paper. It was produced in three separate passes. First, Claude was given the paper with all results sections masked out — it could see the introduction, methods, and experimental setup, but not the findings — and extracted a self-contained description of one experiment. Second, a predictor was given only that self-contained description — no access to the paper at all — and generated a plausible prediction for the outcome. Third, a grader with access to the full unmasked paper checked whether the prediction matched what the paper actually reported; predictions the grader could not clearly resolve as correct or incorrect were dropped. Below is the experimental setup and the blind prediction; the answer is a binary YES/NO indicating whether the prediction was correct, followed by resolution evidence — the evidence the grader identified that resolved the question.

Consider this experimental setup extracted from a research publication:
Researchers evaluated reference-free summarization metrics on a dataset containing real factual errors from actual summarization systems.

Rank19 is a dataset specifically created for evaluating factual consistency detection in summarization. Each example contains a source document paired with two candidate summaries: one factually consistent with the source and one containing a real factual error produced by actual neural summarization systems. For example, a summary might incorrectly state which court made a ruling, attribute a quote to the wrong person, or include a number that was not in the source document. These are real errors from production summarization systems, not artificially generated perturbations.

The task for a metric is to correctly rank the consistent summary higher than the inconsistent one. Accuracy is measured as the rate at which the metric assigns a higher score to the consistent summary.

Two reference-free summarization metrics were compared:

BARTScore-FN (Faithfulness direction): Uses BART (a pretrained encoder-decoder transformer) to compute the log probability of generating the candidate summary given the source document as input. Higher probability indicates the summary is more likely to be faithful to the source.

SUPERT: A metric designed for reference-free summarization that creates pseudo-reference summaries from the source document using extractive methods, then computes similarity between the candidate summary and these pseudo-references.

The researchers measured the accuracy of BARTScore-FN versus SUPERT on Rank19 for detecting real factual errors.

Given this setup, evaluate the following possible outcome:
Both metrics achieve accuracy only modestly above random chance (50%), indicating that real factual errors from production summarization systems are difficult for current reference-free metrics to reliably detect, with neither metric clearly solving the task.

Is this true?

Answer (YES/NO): NO